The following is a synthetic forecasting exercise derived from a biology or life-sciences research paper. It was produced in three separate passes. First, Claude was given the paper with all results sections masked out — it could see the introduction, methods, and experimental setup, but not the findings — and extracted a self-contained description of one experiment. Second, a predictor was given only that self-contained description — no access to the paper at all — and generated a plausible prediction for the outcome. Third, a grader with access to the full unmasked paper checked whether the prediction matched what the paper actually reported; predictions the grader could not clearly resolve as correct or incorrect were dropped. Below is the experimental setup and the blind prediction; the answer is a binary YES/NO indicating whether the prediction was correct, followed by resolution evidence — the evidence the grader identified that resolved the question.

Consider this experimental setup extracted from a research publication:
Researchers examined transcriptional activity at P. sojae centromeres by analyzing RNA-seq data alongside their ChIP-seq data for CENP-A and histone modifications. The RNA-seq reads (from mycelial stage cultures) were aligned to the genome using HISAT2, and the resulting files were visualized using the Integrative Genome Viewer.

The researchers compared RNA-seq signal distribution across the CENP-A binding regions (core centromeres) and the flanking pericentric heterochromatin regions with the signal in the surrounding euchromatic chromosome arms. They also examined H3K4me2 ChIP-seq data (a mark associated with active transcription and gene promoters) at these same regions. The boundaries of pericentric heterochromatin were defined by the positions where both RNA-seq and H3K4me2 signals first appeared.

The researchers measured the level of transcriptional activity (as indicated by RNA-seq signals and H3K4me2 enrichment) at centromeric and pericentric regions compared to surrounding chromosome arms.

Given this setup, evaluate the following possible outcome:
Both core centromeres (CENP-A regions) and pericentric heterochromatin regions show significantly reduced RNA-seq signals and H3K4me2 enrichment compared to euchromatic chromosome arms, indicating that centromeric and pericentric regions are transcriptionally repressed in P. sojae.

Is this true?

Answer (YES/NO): YES